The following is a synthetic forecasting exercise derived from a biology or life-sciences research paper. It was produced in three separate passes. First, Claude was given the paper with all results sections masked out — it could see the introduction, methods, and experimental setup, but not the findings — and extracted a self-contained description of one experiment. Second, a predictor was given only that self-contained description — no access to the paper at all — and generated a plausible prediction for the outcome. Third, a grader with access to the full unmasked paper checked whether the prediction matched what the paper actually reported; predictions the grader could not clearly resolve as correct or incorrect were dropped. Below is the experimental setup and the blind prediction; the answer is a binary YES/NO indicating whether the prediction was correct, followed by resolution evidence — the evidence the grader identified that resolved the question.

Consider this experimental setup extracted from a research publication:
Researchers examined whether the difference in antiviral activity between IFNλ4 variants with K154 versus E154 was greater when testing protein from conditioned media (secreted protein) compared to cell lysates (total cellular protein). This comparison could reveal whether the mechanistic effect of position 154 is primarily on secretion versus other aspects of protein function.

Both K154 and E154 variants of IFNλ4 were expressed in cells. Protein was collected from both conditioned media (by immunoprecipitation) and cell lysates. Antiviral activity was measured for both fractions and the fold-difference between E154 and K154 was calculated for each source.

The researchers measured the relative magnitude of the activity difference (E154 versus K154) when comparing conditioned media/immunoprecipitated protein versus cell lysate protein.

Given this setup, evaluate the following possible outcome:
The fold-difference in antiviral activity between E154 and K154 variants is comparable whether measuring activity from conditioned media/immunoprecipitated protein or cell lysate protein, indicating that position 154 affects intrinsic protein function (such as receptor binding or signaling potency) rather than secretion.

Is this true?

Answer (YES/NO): NO